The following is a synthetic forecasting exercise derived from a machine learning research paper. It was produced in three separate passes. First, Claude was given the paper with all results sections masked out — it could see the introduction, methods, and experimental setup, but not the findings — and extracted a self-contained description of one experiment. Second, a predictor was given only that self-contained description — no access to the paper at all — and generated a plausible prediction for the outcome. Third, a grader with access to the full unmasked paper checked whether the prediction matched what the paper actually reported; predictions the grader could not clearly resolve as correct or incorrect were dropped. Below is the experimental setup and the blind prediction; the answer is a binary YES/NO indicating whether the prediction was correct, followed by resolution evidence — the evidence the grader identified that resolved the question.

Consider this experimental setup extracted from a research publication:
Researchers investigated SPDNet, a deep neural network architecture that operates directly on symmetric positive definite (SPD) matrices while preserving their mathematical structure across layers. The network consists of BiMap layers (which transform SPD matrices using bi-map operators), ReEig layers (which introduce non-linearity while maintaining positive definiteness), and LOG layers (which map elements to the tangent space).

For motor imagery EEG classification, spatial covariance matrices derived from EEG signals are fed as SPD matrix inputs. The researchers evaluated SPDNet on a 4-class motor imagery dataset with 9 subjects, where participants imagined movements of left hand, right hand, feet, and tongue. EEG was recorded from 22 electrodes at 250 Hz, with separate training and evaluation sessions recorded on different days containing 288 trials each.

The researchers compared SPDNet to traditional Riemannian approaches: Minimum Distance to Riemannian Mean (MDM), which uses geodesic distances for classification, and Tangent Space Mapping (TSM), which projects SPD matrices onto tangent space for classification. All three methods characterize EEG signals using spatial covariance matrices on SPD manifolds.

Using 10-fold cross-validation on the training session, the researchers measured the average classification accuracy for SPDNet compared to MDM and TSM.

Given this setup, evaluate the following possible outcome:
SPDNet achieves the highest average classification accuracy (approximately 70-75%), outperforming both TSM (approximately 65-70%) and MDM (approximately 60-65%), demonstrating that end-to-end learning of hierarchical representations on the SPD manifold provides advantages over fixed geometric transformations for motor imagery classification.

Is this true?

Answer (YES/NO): NO